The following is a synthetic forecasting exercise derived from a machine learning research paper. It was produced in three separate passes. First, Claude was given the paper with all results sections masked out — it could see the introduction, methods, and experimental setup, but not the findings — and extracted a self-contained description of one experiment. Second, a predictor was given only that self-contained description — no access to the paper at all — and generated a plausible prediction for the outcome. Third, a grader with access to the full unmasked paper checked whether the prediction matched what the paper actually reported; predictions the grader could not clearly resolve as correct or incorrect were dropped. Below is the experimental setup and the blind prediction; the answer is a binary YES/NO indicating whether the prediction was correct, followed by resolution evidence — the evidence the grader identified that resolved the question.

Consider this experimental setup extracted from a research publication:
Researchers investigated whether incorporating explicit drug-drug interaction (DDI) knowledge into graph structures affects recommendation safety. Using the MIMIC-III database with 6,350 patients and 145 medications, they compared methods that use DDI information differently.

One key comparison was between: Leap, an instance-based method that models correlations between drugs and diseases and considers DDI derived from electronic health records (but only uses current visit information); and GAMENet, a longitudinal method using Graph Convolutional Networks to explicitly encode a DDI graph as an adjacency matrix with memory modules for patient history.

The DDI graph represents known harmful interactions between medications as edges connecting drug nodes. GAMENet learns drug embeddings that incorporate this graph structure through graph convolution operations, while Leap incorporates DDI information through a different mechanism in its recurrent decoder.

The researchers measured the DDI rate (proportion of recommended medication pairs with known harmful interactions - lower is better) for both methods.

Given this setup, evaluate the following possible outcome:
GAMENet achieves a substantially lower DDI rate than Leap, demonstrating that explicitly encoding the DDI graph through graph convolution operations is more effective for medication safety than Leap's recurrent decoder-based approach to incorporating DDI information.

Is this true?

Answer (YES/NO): NO